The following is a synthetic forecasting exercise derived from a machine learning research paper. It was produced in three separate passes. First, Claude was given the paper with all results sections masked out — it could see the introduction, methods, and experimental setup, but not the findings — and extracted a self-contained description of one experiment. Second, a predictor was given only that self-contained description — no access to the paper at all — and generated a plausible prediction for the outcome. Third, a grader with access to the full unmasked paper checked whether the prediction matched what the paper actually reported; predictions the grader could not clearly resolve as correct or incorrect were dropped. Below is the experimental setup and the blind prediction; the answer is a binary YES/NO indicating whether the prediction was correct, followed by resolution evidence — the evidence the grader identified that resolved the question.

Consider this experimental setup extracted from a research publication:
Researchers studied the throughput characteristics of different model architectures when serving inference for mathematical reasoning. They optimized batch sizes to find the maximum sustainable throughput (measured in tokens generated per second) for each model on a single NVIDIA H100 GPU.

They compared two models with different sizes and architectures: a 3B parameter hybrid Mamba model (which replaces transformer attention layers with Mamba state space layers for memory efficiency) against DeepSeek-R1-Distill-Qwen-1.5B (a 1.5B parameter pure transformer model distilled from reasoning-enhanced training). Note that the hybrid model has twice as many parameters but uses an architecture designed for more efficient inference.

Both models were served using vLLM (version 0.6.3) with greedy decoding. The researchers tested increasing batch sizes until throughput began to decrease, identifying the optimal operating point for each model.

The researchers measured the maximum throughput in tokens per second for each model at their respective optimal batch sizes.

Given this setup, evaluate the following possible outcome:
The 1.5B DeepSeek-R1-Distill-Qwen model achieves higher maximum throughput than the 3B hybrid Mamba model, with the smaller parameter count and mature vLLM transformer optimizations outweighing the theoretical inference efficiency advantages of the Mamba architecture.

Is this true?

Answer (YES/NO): NO